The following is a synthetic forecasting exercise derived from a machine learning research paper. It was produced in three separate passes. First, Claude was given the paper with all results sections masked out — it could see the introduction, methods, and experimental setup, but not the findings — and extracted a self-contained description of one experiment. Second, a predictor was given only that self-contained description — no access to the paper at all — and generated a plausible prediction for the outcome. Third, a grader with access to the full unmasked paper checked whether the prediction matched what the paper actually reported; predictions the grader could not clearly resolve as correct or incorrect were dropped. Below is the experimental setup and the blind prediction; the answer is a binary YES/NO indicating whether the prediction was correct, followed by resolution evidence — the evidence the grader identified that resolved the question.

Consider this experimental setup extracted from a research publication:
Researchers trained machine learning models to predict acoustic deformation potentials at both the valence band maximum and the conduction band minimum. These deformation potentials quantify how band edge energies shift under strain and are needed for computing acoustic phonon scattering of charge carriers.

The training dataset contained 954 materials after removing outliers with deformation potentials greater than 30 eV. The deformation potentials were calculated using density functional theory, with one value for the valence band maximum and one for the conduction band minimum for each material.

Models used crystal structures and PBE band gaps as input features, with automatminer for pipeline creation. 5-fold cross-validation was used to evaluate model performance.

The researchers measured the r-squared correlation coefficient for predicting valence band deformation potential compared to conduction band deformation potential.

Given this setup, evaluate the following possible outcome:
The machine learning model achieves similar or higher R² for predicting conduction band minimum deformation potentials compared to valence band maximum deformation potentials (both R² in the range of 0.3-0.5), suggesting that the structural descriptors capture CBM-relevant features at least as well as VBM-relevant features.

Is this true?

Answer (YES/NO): NO